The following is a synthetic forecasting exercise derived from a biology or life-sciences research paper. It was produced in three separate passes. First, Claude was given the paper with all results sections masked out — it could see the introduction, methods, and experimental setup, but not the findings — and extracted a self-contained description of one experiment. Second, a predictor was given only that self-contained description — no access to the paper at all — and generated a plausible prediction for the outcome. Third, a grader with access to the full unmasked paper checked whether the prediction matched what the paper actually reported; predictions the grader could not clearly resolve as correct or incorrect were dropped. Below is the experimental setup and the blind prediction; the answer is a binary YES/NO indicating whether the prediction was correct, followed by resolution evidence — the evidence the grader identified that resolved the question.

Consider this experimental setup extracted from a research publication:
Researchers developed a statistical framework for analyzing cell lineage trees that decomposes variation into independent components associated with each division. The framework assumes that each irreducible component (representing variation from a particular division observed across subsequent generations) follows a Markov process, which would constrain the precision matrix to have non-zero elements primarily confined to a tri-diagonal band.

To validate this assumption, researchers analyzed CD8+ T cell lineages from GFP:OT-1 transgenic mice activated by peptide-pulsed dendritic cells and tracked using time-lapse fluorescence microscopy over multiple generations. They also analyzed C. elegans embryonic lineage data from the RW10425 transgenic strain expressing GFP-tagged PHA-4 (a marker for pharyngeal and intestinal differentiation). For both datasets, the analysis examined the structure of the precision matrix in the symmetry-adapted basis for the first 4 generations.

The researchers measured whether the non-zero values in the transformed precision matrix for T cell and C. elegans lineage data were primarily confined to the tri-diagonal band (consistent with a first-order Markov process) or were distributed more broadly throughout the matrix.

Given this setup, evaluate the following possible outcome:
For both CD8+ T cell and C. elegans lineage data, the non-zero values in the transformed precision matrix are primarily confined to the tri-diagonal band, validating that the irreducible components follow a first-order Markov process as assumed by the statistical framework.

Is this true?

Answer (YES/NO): YES